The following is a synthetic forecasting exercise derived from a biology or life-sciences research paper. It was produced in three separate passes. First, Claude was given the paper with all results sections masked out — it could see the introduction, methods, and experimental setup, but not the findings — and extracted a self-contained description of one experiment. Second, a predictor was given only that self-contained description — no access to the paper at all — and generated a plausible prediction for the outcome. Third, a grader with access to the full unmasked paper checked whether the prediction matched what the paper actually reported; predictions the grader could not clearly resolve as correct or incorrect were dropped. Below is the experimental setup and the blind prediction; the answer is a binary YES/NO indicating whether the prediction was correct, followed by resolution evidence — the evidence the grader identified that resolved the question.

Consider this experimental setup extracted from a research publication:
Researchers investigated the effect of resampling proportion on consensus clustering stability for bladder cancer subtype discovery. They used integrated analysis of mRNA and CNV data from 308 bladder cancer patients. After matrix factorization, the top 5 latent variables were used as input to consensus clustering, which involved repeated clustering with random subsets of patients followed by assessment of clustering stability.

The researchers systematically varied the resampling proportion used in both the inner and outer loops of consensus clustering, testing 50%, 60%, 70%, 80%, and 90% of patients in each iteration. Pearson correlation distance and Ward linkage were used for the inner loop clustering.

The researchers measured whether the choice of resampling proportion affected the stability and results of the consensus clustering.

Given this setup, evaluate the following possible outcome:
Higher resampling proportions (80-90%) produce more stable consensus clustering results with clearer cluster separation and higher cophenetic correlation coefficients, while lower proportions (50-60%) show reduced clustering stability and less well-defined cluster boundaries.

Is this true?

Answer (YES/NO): NO